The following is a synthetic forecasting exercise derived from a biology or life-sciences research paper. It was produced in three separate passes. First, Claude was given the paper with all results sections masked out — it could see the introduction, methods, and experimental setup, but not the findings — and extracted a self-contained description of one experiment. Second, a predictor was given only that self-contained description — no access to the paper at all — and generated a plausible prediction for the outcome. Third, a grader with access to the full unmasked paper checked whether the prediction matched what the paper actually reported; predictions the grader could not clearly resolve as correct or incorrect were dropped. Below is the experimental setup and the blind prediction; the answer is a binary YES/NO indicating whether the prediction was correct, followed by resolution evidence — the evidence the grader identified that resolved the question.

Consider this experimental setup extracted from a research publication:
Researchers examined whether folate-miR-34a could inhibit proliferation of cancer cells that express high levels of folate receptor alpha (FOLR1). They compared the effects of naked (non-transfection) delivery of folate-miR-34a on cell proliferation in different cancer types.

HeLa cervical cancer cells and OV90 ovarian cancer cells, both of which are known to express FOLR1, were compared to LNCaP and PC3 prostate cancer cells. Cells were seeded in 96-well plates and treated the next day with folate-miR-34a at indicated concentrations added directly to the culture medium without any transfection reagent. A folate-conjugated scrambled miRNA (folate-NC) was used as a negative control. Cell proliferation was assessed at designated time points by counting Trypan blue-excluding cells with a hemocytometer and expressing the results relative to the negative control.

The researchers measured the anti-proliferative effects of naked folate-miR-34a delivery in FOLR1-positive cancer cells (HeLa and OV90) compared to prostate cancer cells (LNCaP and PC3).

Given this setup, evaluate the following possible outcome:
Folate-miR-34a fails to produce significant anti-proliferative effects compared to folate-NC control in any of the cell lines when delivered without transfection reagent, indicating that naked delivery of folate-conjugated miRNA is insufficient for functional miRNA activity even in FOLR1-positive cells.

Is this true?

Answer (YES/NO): NO